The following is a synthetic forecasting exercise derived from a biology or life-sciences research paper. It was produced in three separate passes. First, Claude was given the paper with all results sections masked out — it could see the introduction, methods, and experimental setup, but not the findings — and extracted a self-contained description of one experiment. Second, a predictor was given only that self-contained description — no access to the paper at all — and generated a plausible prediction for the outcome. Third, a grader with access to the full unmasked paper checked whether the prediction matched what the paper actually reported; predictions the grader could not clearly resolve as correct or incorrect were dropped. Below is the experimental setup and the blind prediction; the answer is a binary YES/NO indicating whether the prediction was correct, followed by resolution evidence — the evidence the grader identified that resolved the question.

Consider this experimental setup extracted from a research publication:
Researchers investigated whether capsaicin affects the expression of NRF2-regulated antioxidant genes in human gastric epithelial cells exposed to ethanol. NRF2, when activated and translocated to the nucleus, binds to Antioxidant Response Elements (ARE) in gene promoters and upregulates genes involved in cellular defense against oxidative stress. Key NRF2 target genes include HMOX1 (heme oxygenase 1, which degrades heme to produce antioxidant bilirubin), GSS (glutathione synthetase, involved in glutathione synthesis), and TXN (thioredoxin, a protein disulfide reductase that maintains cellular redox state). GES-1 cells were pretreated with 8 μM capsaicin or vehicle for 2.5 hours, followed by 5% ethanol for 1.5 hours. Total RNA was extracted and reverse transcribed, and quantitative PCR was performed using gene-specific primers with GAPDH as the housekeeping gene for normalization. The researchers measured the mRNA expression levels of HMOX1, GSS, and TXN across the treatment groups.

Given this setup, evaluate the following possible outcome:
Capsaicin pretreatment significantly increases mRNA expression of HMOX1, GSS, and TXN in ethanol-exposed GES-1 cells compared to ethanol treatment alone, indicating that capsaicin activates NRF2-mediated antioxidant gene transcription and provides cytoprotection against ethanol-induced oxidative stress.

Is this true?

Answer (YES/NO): NO